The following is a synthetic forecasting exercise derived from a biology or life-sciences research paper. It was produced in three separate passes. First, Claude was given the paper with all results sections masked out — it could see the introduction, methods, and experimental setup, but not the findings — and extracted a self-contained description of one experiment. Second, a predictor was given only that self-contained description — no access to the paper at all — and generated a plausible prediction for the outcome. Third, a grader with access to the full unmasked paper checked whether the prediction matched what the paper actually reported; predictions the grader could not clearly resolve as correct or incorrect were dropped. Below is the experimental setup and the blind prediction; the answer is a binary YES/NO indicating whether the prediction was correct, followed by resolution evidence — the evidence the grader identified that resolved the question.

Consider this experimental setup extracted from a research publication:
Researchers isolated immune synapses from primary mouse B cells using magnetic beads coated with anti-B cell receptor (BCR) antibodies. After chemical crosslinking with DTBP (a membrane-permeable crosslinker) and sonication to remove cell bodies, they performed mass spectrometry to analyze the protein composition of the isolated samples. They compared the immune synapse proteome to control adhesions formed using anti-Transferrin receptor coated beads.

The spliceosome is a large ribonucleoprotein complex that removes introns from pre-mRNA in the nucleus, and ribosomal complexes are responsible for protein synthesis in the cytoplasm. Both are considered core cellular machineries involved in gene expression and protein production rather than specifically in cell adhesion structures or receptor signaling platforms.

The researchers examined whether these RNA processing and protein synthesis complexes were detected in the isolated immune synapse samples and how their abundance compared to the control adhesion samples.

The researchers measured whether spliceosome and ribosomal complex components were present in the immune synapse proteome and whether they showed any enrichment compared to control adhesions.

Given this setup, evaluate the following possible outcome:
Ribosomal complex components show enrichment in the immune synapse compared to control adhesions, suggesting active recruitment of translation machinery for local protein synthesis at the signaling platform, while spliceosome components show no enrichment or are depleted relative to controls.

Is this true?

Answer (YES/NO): NO